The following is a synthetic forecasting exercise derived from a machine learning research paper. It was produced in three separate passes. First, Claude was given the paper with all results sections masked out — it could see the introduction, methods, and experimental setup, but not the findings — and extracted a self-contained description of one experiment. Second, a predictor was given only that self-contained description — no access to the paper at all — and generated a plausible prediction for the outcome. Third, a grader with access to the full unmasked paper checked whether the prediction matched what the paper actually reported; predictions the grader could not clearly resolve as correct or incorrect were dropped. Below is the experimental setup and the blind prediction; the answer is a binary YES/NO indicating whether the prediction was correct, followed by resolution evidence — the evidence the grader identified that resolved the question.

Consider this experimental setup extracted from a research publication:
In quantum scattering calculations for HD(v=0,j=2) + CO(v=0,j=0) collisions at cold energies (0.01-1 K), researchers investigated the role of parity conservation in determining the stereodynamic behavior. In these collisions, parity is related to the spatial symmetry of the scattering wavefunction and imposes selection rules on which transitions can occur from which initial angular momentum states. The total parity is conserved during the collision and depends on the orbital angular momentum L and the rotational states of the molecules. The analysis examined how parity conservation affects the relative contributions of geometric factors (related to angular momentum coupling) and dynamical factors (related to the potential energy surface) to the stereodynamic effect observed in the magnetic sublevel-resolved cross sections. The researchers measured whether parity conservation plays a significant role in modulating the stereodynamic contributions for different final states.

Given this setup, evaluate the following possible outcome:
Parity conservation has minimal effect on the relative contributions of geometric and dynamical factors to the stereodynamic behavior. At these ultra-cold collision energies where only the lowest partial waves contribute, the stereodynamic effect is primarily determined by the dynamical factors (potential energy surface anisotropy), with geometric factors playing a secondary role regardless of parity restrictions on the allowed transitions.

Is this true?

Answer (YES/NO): NO